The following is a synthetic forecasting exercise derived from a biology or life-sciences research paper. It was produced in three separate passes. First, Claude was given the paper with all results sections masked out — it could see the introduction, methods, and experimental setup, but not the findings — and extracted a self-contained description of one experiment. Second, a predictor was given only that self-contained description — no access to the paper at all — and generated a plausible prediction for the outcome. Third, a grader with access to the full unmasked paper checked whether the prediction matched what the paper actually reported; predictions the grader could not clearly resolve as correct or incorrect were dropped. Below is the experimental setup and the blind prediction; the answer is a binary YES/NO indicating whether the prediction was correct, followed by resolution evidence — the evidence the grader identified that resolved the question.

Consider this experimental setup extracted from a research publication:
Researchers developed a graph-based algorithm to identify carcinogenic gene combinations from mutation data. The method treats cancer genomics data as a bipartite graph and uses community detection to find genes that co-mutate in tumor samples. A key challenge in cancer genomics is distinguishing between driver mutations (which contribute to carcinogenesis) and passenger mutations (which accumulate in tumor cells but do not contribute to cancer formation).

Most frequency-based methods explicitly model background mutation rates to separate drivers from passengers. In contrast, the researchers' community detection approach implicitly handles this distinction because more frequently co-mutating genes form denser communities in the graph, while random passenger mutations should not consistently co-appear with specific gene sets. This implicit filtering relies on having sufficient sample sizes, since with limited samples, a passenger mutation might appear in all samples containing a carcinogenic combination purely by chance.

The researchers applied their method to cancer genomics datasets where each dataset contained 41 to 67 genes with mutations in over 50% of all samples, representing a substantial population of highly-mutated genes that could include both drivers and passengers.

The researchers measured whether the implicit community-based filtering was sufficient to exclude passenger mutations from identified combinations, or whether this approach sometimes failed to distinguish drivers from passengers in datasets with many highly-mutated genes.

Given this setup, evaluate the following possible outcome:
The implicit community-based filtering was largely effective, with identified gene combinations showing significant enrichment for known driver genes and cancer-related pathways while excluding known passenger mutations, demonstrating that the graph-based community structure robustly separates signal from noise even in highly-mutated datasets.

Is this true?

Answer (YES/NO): NO